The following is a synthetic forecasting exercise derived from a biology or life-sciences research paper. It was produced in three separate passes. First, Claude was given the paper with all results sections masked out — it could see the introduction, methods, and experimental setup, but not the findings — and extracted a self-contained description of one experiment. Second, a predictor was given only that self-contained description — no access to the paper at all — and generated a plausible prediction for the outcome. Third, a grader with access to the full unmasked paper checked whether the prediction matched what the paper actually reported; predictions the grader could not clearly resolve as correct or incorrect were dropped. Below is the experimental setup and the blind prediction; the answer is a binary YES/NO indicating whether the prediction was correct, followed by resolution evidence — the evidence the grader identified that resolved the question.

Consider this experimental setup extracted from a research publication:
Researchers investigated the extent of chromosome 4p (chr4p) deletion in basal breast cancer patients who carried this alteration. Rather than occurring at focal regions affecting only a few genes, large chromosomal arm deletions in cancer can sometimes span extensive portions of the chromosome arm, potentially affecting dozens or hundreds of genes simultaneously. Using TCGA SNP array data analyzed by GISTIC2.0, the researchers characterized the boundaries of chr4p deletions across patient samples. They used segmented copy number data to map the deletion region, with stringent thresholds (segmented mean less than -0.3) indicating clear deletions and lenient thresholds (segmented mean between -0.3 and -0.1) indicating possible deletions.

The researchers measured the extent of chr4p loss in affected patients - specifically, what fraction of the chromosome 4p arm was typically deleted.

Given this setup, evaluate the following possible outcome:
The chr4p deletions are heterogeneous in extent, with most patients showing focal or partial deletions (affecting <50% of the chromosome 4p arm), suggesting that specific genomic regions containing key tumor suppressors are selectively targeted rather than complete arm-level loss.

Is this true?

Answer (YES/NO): NO